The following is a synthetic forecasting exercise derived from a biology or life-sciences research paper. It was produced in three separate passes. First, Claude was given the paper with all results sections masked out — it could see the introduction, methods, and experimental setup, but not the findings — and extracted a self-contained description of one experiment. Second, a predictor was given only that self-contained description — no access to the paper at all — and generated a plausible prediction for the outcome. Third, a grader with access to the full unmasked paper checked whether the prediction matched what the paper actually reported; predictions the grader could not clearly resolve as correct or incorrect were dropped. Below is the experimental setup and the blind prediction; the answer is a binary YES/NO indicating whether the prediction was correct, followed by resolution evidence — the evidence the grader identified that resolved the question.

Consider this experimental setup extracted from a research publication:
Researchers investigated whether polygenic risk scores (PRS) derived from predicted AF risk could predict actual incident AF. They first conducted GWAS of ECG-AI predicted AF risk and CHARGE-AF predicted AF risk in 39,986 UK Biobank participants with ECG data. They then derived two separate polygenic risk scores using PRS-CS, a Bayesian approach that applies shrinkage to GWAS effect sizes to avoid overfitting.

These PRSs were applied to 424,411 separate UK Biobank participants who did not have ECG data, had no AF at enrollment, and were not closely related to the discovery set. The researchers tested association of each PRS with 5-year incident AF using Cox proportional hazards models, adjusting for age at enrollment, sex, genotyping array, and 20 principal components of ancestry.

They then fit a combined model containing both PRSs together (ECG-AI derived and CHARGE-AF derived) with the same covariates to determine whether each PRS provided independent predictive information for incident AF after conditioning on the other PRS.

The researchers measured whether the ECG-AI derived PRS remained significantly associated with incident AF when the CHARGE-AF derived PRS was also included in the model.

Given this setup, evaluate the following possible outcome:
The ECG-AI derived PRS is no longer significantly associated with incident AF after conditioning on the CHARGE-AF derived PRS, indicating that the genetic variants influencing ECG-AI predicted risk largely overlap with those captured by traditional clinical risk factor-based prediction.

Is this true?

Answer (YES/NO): NO